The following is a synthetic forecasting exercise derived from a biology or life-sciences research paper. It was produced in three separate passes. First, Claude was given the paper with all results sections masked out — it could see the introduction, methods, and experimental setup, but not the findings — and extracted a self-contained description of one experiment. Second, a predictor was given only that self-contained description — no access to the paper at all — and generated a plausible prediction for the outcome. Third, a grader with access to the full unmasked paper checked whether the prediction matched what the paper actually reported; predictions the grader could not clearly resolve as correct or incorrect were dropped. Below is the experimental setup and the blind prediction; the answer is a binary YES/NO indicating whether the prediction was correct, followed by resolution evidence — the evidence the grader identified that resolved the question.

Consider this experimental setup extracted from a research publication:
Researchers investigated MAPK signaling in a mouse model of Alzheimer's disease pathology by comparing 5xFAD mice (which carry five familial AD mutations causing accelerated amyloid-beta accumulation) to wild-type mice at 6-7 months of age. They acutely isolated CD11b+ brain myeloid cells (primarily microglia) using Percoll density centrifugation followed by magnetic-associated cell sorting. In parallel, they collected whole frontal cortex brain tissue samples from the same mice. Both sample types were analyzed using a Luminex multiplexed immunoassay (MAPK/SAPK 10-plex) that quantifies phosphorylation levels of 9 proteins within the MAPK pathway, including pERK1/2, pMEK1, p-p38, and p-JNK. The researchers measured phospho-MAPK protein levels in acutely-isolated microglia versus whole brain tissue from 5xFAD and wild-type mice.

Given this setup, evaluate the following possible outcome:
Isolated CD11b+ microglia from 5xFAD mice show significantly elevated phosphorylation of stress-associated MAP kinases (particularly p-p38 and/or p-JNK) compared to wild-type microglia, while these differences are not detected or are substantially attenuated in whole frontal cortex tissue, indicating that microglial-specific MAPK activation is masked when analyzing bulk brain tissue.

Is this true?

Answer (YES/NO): NO